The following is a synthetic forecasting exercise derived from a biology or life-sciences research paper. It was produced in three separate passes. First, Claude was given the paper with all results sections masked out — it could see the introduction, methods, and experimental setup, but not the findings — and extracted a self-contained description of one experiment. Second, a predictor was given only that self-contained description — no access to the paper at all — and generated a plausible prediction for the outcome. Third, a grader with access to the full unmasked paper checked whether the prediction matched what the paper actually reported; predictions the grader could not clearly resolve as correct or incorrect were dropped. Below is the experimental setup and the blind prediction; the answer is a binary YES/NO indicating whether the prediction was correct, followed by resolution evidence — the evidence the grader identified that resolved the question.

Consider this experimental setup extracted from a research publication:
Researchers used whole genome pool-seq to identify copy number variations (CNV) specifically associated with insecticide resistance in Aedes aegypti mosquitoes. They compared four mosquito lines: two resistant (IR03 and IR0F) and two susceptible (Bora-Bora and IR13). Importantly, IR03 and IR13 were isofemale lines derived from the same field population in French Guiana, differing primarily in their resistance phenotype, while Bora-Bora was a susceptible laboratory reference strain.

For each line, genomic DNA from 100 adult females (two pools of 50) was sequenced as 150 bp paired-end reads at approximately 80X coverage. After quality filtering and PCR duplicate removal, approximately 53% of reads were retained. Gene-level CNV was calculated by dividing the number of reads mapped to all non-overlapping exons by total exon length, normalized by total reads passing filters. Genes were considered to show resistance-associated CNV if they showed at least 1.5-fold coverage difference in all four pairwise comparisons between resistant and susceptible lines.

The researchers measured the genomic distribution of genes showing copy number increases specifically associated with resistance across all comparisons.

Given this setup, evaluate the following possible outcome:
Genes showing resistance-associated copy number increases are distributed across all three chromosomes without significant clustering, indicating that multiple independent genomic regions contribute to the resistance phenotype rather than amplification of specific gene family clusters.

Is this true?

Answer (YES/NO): NO